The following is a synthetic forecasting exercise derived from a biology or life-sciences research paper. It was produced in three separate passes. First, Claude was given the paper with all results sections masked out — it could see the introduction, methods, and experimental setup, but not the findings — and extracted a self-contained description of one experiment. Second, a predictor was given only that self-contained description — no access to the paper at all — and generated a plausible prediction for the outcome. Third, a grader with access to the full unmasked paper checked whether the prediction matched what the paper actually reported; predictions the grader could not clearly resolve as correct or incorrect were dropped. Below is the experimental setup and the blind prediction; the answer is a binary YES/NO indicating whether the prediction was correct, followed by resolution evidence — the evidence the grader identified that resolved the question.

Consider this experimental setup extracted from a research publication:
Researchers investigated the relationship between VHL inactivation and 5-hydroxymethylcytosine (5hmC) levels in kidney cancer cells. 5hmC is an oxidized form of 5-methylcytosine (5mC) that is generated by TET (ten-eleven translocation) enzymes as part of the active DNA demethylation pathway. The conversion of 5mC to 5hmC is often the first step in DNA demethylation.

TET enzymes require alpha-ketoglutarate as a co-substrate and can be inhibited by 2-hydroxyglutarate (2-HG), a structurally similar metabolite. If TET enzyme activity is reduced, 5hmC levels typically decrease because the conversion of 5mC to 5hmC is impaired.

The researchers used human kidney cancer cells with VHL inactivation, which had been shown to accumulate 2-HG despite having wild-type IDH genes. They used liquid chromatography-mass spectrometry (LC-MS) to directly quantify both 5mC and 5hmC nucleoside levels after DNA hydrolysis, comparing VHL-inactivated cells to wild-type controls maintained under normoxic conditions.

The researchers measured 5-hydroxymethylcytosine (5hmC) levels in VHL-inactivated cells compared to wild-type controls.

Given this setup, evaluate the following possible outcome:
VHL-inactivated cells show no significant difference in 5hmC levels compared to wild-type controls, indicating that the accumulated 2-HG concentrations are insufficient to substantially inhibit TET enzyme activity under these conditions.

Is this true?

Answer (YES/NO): NO